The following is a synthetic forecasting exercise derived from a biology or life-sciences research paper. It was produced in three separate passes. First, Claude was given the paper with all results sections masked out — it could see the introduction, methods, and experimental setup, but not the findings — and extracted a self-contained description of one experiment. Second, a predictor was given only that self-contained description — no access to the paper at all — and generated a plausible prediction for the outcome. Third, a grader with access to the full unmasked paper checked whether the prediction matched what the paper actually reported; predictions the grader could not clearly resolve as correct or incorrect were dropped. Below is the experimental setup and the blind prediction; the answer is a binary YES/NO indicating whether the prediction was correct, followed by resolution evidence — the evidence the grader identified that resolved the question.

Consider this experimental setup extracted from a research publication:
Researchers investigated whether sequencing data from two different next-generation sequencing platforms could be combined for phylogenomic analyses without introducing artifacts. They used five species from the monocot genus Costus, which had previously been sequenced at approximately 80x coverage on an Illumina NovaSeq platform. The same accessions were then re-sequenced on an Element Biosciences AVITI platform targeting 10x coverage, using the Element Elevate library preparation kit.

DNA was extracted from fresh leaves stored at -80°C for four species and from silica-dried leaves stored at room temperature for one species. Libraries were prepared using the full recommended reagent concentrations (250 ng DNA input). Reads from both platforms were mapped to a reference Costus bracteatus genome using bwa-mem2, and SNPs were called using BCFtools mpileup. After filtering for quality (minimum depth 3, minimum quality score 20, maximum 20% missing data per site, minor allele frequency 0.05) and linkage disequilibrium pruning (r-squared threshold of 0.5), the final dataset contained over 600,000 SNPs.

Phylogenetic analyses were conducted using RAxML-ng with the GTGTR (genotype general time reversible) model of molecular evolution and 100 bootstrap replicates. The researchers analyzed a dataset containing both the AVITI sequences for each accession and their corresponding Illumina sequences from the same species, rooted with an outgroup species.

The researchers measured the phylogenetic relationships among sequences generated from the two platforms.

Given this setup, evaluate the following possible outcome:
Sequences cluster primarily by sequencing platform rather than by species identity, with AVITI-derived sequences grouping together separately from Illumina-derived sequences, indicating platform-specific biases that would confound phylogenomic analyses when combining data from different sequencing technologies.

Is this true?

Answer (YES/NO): NO